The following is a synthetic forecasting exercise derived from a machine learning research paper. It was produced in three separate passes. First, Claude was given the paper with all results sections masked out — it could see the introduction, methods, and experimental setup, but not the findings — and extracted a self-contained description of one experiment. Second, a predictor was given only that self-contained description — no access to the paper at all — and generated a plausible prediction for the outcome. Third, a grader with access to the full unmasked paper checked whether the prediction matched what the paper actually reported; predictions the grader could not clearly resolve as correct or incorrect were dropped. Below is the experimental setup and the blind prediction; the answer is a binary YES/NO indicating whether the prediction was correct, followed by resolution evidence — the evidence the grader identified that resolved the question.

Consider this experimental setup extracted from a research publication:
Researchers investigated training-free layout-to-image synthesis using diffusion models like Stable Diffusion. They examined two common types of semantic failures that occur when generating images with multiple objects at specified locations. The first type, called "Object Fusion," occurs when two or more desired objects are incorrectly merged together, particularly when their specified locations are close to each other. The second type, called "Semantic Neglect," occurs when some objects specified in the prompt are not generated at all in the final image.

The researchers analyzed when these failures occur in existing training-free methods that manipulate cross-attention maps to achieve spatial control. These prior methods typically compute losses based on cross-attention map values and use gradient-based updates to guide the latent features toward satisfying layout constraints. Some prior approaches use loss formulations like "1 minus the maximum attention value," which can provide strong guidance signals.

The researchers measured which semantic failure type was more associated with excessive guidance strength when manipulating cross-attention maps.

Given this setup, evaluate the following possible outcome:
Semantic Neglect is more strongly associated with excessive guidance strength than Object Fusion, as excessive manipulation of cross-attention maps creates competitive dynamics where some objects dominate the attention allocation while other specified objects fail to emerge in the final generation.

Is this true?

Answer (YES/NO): YES